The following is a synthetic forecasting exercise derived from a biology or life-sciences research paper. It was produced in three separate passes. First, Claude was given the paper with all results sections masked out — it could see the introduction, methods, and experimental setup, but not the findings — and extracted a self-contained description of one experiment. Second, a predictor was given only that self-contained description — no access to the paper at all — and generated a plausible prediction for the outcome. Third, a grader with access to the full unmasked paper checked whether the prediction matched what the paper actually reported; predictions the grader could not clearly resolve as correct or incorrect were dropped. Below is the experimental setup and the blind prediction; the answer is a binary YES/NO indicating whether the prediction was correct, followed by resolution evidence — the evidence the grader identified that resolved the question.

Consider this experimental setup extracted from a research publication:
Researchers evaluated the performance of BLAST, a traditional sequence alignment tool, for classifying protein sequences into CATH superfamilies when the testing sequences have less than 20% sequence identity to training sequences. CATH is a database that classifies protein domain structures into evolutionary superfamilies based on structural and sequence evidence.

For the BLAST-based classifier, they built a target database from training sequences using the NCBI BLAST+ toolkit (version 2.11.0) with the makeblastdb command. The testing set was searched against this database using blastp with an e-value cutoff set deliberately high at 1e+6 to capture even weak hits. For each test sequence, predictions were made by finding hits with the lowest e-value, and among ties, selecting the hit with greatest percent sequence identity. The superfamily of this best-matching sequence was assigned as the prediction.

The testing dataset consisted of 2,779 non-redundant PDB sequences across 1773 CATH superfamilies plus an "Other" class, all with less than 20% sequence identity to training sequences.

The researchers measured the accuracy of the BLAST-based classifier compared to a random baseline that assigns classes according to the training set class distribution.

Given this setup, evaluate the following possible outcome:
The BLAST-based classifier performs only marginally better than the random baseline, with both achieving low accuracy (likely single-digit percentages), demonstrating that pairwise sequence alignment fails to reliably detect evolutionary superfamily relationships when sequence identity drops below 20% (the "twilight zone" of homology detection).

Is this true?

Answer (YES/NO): NO